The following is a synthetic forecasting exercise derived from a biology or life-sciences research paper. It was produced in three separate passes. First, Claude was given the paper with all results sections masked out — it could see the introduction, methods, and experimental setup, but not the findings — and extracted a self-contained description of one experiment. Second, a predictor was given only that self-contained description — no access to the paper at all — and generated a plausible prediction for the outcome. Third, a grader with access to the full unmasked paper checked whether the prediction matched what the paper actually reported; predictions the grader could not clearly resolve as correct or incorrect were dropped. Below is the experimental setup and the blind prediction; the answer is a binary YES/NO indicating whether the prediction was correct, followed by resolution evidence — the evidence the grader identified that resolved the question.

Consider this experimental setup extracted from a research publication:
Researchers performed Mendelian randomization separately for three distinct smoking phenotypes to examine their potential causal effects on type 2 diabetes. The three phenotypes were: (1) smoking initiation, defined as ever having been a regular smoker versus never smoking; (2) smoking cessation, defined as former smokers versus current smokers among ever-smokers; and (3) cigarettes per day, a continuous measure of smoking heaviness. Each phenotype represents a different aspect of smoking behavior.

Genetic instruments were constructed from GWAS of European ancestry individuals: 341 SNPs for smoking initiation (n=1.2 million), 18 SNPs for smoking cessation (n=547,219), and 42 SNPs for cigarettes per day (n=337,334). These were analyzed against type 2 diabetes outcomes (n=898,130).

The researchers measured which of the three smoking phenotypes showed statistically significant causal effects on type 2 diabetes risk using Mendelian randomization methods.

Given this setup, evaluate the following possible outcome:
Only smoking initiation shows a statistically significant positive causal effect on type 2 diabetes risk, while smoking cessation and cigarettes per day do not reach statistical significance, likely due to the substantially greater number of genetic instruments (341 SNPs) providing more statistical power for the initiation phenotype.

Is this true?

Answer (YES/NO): YES